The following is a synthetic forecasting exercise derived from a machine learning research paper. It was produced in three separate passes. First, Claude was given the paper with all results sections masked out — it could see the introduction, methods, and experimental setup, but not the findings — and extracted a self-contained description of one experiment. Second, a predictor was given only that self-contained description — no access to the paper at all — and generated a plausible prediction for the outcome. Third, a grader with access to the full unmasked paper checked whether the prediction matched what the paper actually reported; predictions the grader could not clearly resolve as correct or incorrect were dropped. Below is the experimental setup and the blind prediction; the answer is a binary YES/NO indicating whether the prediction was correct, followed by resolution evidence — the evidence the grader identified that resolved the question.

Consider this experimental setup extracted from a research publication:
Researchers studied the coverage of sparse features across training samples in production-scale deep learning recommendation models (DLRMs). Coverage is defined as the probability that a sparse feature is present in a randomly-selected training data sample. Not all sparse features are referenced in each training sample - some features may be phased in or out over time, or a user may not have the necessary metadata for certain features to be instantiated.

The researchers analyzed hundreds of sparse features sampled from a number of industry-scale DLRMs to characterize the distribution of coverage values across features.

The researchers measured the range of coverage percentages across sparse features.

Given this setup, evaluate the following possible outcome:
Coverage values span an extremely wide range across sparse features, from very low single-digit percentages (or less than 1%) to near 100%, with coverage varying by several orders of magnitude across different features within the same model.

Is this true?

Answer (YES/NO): YES